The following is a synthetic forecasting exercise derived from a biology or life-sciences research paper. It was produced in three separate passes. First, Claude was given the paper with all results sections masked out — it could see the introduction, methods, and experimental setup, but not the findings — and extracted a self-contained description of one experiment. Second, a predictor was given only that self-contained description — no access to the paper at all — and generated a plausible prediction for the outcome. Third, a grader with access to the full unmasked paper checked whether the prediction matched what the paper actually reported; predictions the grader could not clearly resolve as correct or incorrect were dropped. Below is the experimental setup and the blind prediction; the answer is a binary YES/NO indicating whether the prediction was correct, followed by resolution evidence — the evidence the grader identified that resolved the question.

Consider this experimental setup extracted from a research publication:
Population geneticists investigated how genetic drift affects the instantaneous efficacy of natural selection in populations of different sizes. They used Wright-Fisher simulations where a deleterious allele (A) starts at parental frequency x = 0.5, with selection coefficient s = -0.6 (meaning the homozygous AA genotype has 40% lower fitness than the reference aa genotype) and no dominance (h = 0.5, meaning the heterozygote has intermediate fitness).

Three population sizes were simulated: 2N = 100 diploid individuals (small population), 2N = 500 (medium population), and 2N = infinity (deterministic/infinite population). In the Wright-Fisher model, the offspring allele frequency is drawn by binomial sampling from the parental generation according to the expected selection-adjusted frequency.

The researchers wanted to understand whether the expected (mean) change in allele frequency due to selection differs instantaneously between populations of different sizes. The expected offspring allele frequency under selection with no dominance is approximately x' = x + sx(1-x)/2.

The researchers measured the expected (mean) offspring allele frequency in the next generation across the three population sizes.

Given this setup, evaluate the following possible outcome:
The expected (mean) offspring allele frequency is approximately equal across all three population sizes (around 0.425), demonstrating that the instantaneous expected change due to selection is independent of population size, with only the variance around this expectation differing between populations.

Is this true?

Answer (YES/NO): YES